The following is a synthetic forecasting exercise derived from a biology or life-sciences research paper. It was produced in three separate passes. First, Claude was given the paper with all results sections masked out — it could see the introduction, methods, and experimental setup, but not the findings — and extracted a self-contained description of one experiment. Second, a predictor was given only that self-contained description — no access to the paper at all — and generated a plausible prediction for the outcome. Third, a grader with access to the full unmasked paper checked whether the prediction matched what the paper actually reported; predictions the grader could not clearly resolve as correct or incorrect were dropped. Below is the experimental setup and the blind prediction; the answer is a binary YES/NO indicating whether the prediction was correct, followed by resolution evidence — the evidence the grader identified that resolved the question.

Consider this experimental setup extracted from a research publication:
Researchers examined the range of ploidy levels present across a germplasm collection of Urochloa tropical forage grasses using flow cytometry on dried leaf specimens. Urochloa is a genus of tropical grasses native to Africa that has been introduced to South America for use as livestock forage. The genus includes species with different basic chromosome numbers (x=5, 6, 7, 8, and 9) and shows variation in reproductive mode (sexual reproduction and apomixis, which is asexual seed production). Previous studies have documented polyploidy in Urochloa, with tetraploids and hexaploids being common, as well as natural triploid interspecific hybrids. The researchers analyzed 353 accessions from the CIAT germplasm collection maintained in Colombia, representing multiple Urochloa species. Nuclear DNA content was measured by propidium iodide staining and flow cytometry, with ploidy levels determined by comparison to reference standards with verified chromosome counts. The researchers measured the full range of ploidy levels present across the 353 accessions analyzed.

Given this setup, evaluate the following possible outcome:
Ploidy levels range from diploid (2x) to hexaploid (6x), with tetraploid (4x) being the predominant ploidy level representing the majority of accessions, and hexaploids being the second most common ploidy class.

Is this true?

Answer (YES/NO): NO